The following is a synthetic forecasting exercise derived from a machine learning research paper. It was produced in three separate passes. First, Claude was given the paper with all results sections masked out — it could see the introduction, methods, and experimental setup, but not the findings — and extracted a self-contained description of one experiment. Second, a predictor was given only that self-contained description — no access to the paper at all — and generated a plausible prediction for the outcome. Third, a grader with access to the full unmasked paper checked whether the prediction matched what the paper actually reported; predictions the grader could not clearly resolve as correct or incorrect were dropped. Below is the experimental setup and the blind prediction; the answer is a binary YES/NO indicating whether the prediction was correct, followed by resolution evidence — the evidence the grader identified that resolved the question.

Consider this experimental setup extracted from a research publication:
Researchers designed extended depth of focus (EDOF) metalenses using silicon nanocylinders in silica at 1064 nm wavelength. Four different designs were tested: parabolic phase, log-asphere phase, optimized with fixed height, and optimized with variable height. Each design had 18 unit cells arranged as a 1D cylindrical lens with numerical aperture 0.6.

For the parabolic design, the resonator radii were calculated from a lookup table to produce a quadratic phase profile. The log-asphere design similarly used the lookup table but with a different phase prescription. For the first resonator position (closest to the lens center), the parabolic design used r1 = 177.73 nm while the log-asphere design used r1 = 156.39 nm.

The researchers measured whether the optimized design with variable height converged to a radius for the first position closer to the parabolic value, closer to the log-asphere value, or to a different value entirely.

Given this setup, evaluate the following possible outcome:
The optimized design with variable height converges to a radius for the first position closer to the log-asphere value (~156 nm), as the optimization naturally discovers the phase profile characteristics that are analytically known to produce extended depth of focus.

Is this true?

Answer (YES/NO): NO